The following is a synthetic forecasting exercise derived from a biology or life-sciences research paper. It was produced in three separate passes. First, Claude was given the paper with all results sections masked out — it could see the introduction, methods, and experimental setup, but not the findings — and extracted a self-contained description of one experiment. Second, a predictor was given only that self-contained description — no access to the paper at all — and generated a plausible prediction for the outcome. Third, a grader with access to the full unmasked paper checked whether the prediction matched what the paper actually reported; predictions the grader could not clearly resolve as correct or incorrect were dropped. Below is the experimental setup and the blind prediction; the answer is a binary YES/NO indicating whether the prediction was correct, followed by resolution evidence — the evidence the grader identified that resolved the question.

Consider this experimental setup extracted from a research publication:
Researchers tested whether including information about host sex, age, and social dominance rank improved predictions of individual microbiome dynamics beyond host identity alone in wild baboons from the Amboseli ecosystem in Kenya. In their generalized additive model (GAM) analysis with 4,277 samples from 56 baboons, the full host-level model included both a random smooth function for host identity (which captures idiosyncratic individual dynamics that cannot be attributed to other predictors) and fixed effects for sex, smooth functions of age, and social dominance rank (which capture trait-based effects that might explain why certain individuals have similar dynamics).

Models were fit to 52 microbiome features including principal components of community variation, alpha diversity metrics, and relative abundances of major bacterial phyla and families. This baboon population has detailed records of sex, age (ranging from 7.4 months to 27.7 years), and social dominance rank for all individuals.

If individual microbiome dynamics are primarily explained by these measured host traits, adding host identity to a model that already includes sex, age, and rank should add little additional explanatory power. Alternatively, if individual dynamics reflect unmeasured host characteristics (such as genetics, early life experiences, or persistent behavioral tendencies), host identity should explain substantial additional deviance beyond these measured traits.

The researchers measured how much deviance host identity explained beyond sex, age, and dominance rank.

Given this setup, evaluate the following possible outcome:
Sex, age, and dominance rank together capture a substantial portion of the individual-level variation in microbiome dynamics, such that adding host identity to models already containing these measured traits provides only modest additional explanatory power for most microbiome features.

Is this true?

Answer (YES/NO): NO